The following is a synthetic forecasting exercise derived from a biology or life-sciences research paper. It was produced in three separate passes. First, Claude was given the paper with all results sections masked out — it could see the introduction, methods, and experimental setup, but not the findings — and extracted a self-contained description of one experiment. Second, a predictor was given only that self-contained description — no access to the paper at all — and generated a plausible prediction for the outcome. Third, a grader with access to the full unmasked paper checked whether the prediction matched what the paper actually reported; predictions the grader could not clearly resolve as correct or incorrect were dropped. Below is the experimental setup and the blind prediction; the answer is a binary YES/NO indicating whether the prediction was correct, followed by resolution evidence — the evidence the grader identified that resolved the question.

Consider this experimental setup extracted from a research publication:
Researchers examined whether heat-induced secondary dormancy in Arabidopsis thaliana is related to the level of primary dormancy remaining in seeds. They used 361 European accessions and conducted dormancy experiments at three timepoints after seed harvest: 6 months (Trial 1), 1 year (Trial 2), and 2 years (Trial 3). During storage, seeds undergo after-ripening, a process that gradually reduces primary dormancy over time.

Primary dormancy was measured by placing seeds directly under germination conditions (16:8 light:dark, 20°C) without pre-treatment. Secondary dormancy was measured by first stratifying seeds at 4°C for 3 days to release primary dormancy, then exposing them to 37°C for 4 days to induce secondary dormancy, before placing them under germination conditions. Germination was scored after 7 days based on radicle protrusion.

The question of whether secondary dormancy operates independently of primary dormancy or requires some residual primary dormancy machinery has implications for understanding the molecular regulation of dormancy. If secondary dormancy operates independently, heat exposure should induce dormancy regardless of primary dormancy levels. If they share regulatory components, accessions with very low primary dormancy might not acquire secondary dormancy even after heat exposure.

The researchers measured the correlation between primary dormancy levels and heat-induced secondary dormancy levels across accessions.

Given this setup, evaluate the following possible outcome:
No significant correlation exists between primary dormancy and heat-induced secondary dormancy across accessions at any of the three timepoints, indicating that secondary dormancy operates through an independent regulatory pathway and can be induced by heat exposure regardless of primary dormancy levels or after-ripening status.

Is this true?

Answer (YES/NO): NO